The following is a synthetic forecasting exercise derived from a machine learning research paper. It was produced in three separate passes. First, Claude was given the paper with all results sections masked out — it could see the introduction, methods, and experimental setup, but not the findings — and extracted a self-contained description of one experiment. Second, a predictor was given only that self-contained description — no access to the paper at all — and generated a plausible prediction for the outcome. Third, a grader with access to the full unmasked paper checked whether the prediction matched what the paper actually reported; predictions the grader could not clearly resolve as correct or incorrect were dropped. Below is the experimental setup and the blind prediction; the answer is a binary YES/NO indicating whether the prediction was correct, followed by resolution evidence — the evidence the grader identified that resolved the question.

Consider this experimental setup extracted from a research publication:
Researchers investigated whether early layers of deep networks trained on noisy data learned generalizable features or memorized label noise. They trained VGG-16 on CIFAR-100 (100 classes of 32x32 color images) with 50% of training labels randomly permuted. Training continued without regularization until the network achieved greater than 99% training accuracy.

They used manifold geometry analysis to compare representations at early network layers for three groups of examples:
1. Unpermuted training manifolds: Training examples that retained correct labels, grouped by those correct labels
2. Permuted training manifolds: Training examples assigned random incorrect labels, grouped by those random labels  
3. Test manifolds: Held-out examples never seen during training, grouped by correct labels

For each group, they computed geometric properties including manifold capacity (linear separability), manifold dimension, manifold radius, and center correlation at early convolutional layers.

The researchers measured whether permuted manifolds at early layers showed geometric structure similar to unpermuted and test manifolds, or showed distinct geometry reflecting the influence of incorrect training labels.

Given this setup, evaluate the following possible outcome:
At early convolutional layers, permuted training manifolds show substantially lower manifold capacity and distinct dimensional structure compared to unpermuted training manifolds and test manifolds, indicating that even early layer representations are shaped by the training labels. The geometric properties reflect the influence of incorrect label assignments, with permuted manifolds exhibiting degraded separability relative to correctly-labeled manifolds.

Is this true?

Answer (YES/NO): NO